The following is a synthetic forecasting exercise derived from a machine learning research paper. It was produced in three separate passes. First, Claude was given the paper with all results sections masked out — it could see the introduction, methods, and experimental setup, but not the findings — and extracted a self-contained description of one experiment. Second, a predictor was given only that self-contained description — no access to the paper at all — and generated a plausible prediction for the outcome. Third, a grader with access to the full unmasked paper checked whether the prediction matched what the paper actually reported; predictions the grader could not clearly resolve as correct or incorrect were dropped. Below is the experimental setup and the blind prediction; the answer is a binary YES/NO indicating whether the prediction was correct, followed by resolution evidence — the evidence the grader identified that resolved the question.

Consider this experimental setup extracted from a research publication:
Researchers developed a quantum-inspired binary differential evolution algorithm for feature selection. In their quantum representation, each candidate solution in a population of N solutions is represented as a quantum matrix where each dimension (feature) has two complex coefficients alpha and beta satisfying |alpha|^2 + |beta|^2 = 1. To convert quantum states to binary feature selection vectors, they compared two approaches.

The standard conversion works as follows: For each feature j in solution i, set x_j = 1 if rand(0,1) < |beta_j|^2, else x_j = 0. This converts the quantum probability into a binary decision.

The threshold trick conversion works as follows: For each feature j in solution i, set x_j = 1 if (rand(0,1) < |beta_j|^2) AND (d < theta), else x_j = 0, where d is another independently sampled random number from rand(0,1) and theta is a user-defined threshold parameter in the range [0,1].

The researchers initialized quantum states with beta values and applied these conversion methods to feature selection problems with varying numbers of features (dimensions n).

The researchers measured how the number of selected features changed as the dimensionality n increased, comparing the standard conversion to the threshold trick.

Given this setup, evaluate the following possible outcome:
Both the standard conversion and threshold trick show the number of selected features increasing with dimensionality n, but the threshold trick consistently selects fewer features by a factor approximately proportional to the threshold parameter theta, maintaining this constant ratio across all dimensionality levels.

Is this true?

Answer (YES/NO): NO